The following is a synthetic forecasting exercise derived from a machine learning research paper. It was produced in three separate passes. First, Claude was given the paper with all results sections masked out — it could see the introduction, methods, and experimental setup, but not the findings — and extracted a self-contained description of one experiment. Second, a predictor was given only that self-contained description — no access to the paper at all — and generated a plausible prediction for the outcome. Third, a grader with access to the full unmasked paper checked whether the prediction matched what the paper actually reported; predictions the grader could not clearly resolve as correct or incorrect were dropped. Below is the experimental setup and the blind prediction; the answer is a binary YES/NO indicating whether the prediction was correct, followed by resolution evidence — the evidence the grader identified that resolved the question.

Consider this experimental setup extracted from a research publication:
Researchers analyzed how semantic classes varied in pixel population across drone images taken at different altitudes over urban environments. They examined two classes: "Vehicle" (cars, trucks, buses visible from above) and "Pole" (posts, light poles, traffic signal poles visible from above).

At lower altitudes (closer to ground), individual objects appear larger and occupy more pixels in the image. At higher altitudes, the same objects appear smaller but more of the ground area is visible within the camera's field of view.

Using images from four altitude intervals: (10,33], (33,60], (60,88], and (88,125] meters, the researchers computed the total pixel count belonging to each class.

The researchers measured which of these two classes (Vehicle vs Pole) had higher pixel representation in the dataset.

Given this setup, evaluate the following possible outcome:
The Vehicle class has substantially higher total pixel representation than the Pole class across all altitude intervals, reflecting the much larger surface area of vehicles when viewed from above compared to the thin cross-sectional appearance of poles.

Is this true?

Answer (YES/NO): YES